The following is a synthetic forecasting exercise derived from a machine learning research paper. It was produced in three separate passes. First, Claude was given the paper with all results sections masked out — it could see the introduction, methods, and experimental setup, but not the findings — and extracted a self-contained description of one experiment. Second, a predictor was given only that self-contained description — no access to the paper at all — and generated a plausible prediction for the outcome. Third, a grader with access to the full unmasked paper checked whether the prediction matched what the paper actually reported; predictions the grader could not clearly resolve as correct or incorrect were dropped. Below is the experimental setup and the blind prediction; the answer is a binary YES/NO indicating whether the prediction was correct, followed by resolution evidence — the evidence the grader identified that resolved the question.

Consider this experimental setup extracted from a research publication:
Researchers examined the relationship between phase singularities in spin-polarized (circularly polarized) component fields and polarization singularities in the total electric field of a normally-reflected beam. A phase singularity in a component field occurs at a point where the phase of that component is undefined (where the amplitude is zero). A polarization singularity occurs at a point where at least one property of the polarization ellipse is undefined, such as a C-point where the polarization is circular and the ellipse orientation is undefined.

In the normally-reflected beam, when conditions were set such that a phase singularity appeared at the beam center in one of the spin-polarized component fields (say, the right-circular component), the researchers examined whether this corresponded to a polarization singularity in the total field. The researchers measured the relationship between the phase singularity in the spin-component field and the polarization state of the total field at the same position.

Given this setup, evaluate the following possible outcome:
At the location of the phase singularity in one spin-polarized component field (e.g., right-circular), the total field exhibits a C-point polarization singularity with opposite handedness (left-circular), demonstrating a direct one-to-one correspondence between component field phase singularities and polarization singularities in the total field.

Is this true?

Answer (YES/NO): YES